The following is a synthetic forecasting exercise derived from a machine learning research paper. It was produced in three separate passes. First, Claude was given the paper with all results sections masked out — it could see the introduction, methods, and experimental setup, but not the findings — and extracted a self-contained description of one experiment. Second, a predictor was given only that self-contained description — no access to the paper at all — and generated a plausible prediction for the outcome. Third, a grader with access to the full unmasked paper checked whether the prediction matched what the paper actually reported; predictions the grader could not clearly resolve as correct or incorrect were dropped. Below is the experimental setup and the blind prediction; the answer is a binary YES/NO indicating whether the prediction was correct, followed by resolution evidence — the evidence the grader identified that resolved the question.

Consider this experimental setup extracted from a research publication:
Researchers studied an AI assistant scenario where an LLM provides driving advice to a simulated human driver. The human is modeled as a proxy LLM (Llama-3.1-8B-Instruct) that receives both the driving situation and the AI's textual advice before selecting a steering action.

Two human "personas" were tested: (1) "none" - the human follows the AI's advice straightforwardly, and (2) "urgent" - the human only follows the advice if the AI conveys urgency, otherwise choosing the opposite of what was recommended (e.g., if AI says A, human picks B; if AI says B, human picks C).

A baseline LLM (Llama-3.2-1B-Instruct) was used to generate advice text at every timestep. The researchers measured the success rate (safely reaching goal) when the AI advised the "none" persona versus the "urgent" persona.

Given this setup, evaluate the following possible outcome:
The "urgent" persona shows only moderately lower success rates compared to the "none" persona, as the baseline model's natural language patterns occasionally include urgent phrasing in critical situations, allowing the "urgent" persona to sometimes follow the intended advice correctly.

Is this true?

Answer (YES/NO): NO